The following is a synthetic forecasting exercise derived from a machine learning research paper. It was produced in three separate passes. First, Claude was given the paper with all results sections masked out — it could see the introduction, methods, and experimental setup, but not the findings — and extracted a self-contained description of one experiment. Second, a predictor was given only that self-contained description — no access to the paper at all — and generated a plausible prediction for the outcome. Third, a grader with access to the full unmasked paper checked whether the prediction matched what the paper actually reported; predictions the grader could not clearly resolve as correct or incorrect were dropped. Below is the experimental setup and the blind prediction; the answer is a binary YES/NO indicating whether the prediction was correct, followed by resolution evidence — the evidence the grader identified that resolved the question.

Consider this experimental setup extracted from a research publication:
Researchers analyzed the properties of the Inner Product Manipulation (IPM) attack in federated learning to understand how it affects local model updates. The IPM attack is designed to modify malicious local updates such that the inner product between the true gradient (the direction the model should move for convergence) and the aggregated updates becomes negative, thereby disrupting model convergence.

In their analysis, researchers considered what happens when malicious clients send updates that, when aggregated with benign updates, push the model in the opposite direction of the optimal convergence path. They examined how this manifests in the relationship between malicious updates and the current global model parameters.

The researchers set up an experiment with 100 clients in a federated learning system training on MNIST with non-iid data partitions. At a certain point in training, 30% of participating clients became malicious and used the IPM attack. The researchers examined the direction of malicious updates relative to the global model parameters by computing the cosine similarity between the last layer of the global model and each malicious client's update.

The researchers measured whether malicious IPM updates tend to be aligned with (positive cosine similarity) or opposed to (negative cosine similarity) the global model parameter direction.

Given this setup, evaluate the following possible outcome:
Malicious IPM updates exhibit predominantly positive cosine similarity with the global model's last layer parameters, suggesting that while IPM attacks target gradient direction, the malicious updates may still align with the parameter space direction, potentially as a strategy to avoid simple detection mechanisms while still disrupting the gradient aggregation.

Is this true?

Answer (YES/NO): YES